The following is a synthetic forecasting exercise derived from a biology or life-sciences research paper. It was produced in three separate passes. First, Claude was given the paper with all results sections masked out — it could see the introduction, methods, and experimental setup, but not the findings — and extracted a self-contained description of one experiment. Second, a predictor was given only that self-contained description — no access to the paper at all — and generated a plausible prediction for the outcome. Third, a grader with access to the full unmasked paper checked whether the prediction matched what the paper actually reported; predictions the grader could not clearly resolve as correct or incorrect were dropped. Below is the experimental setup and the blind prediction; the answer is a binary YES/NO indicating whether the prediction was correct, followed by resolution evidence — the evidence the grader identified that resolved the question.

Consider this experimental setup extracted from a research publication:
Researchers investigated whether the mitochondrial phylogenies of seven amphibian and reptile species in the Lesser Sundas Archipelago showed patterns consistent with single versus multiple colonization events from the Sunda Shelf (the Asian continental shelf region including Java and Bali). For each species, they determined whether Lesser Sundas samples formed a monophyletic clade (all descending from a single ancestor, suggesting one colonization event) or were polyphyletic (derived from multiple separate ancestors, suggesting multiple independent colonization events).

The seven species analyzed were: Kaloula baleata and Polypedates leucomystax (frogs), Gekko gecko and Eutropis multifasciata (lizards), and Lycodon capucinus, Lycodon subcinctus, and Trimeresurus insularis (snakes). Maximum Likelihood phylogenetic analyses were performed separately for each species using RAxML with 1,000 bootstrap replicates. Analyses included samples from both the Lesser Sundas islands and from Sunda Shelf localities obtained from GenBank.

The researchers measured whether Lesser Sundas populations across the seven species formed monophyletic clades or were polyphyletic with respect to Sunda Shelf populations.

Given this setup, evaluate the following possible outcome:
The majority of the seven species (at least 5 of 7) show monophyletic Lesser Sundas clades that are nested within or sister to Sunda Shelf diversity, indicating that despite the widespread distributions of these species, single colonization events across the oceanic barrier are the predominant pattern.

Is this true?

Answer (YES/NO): NO